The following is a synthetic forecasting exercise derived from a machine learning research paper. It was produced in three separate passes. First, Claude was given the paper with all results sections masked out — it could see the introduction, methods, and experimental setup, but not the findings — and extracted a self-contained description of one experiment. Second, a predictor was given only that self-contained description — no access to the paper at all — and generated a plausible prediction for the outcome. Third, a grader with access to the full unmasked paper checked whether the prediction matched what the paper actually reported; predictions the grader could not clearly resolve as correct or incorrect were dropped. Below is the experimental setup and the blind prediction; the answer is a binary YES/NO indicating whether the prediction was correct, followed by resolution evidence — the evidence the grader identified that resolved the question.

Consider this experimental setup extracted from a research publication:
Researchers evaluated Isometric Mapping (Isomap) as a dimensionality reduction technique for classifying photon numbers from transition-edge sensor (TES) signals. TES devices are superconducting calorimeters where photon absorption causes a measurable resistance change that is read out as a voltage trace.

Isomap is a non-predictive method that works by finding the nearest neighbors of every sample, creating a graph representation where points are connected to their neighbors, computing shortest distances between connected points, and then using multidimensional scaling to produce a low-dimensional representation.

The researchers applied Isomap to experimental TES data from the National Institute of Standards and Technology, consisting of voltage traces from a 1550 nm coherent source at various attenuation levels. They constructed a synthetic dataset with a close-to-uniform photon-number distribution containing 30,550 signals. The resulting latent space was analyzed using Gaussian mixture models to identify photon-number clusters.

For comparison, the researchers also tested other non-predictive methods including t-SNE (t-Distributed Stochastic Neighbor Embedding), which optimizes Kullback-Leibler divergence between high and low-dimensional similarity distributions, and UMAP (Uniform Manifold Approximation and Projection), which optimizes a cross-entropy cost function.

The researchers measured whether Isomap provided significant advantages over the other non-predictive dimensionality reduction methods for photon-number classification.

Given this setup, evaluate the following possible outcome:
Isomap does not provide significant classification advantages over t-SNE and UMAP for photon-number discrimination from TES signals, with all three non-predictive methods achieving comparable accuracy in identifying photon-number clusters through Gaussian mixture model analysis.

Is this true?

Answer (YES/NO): NO